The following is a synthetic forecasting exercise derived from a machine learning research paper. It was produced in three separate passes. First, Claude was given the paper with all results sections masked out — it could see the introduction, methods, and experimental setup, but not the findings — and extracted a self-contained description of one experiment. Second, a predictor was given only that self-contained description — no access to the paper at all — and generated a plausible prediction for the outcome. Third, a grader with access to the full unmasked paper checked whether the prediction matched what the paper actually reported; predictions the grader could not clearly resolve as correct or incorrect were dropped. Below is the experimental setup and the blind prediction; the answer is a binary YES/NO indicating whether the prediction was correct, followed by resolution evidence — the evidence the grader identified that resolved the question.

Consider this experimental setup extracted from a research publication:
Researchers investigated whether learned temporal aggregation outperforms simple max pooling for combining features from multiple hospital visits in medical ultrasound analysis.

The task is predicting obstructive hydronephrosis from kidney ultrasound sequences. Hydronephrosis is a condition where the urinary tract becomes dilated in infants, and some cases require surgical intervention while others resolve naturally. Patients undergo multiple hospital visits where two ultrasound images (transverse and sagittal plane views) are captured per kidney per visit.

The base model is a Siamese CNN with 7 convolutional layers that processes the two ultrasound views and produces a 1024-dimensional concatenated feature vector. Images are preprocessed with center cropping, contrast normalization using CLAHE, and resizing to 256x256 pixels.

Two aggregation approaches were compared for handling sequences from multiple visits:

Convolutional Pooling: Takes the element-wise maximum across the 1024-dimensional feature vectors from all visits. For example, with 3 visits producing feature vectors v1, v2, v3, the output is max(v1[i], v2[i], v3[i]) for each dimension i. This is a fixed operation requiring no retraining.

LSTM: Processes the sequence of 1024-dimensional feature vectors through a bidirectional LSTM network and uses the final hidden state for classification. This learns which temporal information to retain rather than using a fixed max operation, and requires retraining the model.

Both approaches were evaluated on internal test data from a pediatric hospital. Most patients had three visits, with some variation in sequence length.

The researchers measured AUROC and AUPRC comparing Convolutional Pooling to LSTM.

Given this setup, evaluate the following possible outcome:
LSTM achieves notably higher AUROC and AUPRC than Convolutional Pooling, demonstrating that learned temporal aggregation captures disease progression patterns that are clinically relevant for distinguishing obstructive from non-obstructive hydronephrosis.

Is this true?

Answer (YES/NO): NO